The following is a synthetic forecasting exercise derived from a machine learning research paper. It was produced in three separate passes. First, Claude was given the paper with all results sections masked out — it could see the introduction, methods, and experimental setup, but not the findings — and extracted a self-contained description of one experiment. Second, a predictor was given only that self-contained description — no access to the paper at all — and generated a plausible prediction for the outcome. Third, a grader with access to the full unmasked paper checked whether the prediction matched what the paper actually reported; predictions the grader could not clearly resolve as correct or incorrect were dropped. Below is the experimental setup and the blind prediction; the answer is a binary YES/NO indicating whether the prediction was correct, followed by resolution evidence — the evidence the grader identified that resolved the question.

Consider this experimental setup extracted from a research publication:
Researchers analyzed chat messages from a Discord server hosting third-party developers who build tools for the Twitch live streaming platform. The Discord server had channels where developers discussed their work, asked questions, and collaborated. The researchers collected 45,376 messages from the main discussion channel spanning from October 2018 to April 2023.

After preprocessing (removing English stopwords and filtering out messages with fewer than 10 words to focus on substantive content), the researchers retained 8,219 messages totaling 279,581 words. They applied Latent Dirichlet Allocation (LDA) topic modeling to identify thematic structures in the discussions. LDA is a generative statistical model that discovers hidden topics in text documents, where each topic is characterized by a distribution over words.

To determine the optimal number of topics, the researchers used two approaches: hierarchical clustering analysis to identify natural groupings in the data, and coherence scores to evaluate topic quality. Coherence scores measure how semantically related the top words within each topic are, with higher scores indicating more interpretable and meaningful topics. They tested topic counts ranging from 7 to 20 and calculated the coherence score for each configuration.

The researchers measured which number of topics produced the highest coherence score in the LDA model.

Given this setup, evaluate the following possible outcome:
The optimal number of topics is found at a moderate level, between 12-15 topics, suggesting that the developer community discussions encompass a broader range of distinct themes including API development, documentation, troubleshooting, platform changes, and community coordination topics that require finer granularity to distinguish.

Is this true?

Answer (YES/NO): NO